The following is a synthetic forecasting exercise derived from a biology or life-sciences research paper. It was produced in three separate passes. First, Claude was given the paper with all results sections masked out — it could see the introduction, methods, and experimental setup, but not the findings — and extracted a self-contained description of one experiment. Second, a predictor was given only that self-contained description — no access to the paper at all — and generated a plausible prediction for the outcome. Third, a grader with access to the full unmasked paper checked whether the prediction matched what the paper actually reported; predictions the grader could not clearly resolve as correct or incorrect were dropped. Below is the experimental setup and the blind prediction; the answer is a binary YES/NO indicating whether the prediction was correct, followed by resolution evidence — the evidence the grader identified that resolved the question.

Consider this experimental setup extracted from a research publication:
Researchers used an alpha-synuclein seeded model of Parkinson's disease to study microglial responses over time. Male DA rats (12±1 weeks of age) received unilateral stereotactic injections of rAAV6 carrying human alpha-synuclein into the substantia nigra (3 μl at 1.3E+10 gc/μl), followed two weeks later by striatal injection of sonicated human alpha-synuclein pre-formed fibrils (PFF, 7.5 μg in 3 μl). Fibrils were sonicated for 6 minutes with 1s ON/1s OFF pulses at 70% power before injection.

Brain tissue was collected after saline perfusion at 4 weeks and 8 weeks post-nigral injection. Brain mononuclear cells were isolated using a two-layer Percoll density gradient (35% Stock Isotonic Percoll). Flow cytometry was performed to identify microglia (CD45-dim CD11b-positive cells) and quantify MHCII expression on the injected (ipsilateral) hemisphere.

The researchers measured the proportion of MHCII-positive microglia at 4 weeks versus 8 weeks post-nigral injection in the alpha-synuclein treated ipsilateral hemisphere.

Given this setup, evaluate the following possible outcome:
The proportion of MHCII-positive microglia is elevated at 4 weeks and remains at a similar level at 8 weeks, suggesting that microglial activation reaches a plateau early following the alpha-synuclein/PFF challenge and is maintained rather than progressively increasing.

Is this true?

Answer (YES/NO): NO